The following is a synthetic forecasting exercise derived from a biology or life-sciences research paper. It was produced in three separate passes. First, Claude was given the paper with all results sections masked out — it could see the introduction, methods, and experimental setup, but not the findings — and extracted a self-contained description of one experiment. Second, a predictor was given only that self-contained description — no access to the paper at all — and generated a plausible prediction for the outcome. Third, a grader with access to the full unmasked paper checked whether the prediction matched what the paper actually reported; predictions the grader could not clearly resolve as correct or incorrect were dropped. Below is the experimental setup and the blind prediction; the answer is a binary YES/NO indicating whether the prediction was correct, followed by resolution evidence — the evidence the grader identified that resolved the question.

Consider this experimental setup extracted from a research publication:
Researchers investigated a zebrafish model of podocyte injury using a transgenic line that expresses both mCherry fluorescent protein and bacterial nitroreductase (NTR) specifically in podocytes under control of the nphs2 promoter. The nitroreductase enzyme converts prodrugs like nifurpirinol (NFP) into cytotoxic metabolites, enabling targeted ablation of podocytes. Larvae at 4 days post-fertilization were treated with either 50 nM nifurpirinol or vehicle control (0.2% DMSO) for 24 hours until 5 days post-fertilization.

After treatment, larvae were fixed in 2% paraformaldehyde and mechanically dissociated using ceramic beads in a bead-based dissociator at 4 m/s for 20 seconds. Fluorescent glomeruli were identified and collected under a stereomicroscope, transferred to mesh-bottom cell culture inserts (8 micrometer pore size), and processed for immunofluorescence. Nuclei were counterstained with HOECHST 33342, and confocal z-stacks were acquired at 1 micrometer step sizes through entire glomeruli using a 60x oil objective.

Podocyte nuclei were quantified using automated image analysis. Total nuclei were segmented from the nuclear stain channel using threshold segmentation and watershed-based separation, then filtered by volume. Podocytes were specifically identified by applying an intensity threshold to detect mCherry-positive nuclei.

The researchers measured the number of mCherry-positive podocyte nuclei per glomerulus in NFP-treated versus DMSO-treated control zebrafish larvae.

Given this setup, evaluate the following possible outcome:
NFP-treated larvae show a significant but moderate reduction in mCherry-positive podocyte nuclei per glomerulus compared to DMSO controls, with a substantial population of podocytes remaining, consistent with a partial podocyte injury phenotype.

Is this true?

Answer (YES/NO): YES